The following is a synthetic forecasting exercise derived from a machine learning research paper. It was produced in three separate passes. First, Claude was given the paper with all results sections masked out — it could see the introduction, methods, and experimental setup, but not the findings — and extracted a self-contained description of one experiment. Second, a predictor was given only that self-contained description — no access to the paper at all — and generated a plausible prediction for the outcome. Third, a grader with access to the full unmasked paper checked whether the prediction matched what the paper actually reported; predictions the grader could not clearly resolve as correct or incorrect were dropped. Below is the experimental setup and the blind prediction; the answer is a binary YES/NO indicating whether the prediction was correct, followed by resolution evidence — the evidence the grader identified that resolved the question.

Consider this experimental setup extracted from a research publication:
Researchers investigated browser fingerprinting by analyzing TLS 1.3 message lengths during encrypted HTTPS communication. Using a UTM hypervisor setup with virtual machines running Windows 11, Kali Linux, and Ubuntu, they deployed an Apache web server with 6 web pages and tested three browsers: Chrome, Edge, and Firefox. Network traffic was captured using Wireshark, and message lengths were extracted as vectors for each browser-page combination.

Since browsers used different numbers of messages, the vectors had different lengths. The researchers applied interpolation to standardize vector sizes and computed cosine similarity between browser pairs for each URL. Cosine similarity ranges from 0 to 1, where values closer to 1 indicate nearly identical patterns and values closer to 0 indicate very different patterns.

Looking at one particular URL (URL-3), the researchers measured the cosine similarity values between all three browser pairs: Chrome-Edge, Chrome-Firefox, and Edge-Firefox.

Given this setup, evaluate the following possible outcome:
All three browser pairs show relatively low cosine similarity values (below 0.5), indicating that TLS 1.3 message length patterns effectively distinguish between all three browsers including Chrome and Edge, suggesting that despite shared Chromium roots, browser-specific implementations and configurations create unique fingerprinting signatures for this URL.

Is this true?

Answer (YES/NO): NO